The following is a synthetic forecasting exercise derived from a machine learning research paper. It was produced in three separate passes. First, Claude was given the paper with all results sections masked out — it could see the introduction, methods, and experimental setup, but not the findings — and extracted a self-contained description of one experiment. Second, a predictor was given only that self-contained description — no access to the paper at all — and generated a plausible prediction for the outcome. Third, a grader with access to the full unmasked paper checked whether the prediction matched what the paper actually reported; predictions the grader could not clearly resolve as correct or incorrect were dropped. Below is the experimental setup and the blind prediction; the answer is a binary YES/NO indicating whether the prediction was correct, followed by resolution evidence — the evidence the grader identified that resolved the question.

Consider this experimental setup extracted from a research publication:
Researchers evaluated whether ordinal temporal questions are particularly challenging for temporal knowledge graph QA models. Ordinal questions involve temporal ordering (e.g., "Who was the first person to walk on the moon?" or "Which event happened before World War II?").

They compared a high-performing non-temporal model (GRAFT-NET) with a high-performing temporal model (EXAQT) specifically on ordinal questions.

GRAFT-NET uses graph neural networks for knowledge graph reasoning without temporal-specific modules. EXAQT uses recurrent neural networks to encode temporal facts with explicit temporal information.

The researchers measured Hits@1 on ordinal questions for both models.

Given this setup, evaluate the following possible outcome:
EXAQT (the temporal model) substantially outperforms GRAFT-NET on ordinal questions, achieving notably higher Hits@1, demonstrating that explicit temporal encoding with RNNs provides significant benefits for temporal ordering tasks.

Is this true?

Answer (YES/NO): NO